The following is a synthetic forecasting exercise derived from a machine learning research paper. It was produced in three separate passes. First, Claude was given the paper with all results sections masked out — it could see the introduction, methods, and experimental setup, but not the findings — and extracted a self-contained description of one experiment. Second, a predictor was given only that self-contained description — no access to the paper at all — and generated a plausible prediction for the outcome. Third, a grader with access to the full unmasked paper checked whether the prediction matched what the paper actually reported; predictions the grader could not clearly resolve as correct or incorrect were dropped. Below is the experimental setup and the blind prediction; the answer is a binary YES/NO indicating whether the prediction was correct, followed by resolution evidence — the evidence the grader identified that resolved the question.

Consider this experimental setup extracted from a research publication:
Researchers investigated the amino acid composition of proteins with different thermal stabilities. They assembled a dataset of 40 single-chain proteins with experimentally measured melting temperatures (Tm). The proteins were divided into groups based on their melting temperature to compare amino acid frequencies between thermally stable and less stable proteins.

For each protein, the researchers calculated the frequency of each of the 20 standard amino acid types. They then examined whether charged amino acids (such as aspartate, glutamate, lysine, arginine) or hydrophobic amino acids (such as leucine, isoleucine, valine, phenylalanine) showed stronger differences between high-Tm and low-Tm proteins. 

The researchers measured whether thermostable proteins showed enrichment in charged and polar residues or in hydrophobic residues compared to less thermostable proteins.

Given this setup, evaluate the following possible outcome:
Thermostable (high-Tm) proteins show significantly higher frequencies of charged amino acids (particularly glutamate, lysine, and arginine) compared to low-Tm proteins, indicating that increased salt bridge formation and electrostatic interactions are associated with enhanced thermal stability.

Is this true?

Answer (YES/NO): YES